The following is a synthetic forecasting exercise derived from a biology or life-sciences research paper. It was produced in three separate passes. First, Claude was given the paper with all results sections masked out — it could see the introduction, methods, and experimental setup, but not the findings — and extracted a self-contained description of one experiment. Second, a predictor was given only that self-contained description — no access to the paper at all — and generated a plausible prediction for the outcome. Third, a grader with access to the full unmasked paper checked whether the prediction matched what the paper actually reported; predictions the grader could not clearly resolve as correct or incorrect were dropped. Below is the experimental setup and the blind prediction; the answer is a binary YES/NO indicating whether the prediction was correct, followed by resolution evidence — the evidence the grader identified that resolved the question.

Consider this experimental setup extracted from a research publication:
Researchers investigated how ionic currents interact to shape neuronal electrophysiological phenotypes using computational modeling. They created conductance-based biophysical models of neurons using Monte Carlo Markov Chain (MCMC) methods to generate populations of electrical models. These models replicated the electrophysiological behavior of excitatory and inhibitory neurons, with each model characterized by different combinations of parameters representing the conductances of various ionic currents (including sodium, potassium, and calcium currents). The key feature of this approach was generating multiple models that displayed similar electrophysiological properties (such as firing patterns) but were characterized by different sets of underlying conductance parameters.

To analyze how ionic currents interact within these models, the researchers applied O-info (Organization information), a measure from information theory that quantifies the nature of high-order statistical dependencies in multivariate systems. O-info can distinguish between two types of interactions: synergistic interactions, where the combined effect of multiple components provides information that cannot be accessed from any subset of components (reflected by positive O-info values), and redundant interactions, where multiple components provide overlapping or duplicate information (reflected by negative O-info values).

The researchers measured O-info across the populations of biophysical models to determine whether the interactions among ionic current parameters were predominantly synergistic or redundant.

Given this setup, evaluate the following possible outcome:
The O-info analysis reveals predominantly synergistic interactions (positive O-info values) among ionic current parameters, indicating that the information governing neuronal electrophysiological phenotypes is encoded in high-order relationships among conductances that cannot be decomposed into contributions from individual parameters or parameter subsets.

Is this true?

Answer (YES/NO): NO